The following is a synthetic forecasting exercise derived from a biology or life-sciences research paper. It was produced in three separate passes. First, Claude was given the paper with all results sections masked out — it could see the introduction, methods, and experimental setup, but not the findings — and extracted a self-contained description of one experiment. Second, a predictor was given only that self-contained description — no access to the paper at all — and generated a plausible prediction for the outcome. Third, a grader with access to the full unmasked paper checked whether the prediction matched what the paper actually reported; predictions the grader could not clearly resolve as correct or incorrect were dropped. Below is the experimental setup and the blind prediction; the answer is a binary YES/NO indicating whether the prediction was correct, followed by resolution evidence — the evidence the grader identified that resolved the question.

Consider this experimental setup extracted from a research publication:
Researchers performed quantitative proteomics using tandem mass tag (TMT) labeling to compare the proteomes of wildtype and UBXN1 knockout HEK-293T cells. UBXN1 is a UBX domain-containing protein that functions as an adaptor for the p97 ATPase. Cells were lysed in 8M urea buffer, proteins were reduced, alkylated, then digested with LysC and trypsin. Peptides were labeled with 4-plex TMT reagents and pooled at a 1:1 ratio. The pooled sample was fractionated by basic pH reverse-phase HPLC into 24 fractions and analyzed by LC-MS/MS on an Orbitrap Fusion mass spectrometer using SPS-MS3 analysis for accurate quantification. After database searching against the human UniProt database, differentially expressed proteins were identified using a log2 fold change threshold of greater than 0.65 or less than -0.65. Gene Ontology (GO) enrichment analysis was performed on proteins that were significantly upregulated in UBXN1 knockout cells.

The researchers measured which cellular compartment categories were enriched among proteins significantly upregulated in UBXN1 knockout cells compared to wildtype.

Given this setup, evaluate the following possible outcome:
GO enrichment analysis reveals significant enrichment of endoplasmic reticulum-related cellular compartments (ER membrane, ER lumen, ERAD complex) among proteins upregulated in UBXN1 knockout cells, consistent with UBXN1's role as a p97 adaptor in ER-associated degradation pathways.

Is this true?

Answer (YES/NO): NO